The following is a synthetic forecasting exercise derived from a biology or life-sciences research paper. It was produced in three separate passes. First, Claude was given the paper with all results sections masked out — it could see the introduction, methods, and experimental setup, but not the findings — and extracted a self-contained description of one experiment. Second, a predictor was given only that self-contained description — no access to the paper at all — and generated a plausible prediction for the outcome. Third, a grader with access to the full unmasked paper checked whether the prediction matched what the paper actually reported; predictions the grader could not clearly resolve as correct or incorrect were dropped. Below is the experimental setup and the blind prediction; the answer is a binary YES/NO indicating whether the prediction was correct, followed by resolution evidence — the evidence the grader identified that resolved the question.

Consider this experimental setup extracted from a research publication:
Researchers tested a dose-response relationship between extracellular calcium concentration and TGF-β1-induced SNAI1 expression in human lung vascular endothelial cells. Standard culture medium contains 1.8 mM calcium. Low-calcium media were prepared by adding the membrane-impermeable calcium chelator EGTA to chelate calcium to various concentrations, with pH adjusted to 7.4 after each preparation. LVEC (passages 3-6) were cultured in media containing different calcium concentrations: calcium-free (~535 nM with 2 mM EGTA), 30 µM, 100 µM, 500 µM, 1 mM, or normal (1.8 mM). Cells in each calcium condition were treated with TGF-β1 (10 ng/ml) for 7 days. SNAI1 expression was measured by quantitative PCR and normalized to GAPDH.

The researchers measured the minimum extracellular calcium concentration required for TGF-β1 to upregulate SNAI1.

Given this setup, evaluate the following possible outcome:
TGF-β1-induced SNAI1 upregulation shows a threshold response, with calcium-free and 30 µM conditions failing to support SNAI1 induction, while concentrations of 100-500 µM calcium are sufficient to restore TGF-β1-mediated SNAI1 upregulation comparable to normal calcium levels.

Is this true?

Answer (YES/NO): NO